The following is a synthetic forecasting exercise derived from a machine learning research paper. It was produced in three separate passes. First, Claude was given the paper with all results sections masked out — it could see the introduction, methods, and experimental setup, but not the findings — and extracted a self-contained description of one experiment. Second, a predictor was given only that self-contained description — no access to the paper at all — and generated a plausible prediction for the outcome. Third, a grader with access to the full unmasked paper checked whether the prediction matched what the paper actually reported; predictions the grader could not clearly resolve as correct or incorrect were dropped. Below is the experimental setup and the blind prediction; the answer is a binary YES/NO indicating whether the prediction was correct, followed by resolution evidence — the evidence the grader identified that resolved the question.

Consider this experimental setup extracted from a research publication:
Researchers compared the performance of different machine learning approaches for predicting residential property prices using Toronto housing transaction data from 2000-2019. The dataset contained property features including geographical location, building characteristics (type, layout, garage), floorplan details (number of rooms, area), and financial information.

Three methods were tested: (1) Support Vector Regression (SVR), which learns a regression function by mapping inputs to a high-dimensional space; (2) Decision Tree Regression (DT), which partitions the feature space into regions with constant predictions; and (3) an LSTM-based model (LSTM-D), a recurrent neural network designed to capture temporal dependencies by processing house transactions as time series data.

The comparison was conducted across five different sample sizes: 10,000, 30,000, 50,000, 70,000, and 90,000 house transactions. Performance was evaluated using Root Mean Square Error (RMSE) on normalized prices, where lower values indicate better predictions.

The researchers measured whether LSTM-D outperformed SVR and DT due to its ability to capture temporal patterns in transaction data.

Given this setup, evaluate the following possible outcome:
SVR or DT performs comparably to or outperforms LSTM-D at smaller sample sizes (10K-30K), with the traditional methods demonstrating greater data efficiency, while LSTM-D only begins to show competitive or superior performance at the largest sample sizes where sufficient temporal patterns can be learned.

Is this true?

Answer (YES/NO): NO